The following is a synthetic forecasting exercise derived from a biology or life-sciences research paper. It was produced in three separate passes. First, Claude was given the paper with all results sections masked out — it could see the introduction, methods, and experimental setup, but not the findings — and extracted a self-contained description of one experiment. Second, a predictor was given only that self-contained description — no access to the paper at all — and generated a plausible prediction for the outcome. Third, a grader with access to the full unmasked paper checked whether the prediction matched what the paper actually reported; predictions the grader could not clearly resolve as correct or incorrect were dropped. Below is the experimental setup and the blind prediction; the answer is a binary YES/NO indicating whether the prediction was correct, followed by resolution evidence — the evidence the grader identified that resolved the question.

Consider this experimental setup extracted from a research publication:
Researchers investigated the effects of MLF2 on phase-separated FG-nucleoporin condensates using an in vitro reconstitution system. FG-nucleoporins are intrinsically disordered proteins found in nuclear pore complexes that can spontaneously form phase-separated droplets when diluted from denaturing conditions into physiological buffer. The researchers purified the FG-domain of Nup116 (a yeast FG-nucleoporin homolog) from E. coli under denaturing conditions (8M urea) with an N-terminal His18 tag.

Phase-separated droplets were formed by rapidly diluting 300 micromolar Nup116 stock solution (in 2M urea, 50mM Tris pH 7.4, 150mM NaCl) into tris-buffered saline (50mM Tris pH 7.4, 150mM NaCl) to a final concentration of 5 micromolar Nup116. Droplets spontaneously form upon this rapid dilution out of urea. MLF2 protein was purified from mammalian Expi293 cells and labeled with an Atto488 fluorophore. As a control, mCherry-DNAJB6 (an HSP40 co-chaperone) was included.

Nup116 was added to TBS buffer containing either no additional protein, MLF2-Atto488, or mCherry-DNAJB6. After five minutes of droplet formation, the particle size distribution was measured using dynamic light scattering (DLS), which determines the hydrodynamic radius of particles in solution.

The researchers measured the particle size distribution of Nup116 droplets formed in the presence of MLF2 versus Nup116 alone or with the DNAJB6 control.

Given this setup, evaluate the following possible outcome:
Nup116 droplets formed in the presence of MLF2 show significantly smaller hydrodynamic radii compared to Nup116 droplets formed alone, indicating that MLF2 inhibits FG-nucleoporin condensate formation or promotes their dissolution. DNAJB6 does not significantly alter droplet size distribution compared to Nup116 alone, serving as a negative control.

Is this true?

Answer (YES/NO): NO